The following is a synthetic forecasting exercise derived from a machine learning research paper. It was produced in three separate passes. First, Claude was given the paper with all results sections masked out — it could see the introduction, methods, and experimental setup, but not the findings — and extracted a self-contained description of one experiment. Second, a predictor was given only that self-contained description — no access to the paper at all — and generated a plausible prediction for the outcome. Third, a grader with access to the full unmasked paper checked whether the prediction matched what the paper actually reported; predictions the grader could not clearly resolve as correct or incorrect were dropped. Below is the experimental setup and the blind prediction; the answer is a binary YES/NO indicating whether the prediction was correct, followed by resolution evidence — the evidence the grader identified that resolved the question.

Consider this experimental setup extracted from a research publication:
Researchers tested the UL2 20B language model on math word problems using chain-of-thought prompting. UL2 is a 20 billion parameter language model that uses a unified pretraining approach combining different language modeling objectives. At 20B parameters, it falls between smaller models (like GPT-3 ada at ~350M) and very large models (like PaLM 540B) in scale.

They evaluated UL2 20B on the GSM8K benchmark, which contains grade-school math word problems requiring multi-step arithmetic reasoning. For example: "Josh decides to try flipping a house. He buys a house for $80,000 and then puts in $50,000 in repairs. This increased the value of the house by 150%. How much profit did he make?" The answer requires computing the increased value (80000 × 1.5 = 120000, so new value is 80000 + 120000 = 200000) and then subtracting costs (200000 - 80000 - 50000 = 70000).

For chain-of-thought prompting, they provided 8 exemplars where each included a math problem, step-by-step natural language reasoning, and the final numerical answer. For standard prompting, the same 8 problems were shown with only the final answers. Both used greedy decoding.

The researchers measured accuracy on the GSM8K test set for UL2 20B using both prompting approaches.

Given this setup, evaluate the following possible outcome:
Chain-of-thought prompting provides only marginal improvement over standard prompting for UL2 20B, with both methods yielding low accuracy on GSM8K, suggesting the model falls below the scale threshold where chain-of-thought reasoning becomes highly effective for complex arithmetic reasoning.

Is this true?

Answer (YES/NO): NO